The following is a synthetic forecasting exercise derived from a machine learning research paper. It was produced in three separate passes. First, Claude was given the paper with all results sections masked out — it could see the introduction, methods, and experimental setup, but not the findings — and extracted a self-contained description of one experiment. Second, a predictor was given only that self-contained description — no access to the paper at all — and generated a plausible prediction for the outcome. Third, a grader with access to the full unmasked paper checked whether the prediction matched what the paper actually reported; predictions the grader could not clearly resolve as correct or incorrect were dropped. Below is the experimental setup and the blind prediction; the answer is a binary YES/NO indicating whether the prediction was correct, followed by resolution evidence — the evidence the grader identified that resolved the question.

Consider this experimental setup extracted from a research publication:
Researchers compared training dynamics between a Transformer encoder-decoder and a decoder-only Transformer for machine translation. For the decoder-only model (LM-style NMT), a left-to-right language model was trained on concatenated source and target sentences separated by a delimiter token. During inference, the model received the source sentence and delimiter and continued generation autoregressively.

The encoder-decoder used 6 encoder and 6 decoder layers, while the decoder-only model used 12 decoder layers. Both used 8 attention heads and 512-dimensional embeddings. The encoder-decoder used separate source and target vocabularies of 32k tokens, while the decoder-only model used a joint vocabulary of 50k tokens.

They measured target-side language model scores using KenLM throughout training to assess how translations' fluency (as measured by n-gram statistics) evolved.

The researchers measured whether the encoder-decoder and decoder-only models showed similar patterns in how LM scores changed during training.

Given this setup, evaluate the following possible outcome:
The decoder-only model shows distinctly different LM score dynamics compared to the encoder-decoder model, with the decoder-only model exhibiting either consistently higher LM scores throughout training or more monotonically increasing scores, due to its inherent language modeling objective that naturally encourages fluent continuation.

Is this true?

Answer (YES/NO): NO